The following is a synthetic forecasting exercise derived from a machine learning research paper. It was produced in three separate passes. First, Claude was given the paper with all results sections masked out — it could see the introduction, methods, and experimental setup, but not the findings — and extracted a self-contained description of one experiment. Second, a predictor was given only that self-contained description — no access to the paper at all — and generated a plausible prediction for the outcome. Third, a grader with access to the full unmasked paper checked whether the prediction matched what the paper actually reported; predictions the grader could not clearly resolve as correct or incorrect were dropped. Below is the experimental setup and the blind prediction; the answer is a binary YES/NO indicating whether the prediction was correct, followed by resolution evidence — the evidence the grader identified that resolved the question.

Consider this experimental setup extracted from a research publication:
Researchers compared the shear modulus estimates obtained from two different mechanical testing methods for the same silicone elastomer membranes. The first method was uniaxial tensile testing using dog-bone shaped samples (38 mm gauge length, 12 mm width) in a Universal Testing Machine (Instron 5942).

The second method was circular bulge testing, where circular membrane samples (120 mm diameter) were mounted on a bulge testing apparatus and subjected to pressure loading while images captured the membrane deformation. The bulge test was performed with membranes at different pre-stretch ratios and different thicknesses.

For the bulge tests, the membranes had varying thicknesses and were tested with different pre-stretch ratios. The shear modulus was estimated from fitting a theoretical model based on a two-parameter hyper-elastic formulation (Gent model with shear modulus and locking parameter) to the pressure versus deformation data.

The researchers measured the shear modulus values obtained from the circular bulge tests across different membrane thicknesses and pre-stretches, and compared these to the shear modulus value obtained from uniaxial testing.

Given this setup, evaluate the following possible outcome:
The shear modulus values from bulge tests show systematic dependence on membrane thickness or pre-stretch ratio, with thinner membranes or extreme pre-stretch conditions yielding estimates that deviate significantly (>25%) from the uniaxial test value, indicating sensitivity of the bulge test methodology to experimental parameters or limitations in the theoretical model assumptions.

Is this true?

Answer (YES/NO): NO